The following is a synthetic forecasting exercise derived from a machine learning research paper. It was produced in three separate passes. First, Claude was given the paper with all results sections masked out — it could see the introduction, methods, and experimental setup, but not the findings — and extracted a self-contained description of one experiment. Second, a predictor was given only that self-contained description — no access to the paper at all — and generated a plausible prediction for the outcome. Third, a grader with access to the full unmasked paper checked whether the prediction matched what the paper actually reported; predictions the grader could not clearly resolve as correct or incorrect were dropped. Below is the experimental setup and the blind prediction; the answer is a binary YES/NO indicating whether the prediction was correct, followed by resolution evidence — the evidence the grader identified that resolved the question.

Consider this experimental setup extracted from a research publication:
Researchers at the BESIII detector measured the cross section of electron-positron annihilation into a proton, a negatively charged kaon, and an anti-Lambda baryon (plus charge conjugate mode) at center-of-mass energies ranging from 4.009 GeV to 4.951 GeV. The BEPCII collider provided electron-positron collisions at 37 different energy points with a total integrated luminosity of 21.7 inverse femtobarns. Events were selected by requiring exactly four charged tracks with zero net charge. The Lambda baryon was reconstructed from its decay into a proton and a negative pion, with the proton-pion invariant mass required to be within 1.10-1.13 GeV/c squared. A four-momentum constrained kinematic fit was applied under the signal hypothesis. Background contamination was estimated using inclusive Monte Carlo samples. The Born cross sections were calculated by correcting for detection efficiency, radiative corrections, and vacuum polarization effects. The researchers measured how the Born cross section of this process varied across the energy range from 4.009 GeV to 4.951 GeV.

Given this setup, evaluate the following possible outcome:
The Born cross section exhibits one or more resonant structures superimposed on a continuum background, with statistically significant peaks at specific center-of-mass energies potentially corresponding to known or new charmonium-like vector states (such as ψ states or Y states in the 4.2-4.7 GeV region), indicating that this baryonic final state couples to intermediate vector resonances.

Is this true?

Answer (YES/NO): NO